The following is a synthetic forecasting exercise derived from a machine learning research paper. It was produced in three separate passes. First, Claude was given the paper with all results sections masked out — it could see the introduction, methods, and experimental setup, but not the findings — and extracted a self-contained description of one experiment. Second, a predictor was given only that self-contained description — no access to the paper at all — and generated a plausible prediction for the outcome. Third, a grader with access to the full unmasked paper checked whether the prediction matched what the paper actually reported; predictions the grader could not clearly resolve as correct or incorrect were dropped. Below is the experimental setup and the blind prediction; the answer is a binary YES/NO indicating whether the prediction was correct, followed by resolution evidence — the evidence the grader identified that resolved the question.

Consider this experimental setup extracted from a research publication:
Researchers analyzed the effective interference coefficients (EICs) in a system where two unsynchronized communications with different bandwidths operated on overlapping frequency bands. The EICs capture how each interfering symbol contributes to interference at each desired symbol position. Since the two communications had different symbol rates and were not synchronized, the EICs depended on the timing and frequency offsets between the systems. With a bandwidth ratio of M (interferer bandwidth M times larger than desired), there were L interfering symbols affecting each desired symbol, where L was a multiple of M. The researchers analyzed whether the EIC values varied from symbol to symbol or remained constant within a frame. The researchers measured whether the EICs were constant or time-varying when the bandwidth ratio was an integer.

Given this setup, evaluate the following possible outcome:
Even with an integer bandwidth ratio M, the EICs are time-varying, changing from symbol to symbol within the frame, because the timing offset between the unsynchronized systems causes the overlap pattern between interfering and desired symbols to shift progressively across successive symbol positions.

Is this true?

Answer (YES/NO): NO